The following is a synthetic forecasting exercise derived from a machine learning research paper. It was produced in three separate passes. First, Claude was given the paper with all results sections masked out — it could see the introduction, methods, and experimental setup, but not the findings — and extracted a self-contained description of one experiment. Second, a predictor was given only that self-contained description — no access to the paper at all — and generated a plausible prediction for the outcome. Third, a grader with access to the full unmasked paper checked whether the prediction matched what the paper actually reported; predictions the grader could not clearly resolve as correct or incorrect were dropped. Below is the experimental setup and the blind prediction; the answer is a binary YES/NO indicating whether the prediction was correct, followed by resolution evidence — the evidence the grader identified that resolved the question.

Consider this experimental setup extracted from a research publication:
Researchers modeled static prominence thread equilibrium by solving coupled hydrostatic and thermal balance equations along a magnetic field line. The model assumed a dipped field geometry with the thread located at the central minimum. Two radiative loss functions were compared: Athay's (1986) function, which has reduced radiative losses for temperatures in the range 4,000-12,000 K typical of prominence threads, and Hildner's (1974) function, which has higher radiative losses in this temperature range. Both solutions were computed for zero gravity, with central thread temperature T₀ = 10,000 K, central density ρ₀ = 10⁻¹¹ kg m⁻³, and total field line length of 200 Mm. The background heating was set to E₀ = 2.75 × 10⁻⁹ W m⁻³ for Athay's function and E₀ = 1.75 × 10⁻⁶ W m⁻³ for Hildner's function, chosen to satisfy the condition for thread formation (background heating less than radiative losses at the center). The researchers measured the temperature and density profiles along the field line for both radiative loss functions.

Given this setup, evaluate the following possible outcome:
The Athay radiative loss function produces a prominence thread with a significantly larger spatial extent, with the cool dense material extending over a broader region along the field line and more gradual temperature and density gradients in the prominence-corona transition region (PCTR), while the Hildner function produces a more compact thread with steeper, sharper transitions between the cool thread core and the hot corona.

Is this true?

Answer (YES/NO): NO